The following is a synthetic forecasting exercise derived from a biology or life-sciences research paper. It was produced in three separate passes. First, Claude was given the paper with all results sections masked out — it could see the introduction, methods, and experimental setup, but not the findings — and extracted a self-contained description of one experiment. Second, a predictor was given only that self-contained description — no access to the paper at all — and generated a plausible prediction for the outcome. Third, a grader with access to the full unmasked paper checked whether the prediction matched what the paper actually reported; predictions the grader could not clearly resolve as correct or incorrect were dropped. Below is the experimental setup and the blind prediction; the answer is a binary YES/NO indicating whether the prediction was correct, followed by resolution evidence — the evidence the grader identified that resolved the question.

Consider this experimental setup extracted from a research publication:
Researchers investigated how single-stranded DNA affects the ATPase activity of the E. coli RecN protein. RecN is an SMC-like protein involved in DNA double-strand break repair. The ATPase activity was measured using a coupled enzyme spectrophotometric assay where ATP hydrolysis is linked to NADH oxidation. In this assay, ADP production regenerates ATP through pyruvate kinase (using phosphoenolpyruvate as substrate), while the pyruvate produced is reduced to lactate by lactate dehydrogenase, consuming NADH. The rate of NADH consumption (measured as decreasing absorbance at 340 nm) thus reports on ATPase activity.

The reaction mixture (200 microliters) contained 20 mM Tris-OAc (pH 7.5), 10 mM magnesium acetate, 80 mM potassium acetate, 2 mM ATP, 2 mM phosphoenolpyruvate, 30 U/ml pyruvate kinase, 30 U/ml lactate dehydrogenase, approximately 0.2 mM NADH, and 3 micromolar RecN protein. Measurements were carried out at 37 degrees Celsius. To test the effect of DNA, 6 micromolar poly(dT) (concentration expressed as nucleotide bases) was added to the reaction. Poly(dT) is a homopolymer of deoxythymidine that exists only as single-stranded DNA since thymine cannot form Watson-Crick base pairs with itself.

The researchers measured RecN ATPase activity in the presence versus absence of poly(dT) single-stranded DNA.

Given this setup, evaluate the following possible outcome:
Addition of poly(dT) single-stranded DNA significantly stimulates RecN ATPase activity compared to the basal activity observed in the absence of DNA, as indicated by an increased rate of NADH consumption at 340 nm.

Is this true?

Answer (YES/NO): YES